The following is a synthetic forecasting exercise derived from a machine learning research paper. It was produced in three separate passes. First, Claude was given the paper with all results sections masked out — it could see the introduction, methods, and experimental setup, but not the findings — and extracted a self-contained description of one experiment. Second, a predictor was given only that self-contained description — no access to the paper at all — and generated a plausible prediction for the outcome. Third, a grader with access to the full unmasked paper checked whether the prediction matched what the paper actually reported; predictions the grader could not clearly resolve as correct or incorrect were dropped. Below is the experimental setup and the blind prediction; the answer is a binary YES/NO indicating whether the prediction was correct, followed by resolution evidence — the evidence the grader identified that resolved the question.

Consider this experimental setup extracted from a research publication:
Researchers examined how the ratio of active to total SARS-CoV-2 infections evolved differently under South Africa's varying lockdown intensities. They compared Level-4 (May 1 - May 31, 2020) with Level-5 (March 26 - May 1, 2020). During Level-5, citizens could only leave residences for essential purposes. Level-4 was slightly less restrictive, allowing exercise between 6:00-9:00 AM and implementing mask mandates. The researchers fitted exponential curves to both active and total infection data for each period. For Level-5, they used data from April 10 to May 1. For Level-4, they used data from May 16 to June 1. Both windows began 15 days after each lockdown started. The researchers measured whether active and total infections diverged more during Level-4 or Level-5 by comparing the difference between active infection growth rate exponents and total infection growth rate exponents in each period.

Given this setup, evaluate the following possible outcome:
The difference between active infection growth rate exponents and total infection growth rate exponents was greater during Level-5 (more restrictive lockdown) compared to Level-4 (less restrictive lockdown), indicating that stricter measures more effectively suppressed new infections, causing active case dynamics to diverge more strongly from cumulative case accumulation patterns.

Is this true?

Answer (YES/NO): NO